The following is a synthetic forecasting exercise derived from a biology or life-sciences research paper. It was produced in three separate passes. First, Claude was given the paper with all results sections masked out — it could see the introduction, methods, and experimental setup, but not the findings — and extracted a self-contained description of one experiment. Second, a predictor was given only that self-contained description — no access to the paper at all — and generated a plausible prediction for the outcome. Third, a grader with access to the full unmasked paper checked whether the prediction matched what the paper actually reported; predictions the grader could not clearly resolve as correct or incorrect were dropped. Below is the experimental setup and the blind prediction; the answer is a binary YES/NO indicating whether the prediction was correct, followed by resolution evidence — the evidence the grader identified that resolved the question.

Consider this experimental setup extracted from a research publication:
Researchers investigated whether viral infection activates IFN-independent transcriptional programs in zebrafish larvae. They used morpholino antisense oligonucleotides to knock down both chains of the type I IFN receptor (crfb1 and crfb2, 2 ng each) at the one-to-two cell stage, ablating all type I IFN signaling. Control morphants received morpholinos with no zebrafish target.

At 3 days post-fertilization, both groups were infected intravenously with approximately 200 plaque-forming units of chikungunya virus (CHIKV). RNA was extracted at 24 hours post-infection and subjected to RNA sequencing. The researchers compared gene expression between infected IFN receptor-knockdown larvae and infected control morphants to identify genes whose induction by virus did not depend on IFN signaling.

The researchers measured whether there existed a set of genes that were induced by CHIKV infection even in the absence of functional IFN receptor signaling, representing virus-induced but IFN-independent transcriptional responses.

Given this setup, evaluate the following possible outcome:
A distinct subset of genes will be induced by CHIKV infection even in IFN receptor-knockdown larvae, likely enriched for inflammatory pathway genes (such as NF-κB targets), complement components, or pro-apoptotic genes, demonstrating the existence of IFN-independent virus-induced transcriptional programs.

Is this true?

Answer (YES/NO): YES